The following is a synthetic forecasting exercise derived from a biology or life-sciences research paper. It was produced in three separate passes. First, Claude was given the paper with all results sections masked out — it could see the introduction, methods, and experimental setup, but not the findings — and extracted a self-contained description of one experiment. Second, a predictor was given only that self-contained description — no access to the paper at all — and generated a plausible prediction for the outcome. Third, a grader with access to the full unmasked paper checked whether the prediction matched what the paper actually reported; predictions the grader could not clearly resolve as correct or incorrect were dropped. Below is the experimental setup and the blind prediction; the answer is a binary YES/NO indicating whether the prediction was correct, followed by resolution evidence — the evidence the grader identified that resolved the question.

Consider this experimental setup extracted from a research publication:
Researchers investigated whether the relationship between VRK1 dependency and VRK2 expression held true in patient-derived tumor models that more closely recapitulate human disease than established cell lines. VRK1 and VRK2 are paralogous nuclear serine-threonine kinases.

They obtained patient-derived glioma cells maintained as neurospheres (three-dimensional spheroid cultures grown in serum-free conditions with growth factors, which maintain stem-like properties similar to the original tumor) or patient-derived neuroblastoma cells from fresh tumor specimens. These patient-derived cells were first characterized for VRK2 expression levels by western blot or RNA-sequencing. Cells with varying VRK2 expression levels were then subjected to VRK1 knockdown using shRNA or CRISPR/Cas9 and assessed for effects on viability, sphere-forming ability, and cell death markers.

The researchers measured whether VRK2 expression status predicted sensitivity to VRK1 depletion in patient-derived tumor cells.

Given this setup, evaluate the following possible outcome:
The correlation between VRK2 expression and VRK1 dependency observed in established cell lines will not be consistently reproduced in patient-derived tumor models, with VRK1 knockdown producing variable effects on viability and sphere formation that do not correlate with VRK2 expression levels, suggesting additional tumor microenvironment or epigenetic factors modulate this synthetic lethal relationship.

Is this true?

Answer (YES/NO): NO